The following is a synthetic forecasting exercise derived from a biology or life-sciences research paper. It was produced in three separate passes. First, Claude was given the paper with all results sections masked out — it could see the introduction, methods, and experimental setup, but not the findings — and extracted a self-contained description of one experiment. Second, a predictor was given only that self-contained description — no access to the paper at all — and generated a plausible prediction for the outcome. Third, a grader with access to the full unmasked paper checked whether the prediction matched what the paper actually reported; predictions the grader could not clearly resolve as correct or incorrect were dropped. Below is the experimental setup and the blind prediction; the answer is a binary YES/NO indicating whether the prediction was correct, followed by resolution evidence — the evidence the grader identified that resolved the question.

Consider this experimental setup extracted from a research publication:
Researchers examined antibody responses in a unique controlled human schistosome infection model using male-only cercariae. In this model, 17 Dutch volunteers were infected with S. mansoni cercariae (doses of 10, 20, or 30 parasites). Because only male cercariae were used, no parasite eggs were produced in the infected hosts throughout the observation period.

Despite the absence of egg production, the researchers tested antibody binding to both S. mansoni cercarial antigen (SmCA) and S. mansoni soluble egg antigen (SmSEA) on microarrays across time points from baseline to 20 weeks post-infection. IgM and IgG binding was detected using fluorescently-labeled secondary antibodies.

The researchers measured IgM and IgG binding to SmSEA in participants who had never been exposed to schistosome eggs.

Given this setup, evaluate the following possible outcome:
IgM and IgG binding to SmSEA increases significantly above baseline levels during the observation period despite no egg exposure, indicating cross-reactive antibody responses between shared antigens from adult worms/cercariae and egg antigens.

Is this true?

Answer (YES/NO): YES